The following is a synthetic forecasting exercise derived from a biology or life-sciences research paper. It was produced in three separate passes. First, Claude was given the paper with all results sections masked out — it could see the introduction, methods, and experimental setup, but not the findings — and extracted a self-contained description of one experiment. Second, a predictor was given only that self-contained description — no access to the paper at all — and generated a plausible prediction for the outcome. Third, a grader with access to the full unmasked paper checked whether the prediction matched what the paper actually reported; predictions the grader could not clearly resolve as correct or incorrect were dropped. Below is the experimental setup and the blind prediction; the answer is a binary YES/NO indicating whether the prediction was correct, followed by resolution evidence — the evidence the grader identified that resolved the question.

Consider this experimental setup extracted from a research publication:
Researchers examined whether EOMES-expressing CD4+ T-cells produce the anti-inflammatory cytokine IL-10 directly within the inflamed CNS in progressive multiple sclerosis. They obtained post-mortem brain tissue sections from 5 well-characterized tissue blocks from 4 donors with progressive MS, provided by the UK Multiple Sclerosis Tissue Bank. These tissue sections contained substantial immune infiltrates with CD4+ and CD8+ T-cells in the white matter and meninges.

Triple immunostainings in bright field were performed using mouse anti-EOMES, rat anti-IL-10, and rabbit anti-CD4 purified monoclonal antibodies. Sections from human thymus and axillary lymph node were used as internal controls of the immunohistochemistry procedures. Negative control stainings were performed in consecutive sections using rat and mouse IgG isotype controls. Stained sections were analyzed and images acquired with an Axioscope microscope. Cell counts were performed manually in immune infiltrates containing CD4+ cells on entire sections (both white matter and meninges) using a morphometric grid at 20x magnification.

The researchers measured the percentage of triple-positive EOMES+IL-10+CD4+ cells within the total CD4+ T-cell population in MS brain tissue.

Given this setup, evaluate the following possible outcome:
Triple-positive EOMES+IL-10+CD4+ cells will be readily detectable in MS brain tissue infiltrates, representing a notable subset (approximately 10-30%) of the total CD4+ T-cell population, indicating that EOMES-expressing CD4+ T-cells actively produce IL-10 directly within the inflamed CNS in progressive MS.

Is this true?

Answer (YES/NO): NO